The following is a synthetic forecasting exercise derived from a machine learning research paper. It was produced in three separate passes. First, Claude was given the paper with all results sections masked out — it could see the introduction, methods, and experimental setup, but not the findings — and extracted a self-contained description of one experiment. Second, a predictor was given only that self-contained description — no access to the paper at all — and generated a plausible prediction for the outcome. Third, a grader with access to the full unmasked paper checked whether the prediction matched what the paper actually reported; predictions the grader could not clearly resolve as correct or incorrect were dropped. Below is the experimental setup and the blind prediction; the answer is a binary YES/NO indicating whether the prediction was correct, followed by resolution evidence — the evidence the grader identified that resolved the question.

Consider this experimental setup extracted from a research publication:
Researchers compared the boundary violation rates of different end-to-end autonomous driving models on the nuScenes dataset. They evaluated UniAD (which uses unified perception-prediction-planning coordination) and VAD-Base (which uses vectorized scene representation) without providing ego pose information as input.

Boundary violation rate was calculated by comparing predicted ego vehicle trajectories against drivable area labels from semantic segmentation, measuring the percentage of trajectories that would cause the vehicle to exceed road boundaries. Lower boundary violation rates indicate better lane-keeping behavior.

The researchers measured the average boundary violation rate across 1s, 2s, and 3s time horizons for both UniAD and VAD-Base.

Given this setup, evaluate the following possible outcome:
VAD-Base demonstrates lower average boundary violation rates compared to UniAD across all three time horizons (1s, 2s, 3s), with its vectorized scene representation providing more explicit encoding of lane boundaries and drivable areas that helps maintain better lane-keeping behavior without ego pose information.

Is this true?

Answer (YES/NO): NO